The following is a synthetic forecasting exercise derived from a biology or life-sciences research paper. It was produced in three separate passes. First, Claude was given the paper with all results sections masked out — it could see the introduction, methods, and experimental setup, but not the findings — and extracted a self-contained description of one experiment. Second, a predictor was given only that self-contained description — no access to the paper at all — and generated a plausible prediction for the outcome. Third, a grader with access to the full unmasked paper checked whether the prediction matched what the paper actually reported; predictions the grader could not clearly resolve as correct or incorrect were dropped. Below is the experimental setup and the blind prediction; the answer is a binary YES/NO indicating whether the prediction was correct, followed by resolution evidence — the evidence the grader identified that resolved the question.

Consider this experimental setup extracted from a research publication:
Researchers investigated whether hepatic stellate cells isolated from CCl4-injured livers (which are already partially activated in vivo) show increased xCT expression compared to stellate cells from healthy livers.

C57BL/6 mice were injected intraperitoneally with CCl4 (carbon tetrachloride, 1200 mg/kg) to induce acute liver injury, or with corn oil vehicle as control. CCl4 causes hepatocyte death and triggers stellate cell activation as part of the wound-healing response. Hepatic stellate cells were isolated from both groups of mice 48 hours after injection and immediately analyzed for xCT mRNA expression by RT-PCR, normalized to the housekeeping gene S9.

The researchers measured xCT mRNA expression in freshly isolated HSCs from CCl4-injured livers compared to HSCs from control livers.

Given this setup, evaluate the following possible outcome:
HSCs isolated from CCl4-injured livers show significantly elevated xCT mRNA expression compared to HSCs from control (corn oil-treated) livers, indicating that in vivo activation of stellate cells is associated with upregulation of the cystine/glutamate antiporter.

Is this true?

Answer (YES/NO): YES